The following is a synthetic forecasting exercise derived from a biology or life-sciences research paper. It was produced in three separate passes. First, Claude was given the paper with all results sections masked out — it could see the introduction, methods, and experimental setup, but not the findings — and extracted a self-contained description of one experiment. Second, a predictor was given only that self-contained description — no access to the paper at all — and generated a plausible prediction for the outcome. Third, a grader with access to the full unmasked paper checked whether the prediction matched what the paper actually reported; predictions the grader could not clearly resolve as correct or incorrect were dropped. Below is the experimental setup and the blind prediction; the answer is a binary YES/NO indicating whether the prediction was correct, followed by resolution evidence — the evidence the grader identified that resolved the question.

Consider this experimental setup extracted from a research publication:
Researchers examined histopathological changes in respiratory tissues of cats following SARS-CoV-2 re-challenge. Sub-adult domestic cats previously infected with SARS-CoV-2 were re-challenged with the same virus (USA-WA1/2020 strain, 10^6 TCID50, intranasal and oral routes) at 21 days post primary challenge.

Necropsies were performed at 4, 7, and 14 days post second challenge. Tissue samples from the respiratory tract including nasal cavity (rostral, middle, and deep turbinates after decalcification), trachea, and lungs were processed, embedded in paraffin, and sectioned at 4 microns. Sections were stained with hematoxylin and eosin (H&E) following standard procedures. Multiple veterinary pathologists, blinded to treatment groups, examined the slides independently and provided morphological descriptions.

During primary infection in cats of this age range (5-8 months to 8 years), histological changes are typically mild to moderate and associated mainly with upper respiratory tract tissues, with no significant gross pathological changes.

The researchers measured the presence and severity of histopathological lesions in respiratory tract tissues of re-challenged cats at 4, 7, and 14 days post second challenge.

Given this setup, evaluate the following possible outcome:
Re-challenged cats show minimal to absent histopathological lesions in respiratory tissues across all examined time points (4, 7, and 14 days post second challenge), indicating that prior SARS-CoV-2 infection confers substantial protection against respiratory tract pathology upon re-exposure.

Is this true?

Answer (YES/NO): YES